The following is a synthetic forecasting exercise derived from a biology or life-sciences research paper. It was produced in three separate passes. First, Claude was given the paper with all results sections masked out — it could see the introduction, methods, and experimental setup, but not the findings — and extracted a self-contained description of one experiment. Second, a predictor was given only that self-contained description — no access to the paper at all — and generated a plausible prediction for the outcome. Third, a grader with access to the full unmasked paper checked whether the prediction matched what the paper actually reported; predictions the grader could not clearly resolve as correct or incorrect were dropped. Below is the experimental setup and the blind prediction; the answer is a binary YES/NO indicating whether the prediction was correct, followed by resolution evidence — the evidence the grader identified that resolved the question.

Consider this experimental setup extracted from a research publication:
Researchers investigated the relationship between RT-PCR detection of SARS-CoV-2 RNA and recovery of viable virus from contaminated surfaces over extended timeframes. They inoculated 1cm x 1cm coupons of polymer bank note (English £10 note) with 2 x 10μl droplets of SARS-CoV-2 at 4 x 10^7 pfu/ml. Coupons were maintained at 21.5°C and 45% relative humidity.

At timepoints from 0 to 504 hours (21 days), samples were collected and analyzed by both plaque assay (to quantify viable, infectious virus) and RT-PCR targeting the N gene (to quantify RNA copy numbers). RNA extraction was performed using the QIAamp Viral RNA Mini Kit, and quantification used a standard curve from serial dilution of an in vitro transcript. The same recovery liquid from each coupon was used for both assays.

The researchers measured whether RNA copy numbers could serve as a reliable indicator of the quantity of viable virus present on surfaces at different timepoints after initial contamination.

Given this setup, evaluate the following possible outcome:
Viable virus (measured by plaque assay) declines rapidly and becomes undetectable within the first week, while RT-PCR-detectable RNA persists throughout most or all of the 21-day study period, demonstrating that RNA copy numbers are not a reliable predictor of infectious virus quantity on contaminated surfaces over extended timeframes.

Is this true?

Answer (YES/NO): YES